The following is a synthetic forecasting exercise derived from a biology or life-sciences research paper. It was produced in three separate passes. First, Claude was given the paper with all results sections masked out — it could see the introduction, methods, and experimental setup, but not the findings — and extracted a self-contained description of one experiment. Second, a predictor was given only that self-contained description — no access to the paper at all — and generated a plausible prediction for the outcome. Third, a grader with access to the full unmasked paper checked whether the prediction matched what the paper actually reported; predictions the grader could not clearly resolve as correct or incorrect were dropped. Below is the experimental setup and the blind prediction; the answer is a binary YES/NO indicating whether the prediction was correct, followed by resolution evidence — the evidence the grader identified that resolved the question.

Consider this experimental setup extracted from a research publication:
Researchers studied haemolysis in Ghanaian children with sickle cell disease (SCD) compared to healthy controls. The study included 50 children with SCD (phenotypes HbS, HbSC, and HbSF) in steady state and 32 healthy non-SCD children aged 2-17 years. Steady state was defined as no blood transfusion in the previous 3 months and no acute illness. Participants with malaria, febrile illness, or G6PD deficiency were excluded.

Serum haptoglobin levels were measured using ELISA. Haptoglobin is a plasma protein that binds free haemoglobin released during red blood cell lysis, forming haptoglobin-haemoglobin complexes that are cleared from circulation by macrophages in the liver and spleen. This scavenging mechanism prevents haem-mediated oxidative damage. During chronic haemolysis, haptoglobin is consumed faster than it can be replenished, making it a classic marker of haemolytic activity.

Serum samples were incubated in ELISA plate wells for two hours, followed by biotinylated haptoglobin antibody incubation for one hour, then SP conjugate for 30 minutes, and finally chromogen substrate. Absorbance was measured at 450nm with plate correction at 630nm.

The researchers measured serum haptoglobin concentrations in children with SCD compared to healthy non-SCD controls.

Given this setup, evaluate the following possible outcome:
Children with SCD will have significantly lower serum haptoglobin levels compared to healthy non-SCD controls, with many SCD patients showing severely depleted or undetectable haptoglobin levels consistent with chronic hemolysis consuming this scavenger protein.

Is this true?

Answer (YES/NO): NO